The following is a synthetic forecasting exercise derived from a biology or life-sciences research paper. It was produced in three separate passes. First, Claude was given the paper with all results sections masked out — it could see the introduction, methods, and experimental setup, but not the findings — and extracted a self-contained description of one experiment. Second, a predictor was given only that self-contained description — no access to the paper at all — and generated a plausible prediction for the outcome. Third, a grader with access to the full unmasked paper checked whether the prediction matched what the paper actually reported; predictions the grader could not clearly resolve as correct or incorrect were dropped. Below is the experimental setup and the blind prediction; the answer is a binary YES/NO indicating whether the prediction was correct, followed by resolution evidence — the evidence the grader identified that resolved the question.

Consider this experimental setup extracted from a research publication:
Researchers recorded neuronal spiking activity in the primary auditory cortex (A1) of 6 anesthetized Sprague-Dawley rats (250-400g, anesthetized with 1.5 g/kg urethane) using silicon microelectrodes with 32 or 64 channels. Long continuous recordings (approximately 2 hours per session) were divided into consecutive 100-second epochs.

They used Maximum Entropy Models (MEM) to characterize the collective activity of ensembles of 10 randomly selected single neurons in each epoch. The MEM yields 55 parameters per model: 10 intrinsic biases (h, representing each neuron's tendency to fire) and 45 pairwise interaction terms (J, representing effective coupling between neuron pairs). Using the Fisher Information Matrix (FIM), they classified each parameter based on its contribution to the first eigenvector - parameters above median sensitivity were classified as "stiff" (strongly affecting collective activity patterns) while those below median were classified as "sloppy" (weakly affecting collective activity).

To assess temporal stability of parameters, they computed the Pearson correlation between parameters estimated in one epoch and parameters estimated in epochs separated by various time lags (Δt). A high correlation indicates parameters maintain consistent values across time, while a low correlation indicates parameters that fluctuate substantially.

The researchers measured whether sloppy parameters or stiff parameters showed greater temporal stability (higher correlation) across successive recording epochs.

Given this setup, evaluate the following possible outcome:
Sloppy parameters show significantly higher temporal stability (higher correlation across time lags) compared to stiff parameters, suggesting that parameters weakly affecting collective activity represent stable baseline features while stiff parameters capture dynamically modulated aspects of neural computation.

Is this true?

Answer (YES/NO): NO